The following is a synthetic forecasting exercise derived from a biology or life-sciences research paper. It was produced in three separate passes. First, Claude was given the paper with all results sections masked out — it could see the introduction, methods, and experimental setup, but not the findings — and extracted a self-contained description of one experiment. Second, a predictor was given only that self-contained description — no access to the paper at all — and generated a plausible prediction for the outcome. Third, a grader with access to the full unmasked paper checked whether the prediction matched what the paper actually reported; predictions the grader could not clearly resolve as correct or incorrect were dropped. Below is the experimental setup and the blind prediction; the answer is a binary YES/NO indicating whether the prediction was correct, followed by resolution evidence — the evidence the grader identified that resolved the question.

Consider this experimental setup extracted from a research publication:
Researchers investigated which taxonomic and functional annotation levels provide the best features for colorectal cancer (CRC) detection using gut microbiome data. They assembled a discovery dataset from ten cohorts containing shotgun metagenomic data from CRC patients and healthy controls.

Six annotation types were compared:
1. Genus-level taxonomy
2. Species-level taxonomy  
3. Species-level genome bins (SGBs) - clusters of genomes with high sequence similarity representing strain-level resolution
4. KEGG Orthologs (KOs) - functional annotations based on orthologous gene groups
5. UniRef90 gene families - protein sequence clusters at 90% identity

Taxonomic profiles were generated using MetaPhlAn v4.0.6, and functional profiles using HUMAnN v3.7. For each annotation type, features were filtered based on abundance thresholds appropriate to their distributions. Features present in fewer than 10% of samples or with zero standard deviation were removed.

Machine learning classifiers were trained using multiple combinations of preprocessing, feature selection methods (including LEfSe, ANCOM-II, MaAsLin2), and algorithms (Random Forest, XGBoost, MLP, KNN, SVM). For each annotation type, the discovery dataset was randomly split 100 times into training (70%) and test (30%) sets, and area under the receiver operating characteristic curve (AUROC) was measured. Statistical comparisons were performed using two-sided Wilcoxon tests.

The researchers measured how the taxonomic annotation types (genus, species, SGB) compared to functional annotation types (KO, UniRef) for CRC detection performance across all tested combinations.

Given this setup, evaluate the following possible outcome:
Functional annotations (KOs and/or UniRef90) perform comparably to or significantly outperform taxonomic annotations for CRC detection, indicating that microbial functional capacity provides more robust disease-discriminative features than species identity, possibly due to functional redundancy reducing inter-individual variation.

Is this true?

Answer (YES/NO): NO